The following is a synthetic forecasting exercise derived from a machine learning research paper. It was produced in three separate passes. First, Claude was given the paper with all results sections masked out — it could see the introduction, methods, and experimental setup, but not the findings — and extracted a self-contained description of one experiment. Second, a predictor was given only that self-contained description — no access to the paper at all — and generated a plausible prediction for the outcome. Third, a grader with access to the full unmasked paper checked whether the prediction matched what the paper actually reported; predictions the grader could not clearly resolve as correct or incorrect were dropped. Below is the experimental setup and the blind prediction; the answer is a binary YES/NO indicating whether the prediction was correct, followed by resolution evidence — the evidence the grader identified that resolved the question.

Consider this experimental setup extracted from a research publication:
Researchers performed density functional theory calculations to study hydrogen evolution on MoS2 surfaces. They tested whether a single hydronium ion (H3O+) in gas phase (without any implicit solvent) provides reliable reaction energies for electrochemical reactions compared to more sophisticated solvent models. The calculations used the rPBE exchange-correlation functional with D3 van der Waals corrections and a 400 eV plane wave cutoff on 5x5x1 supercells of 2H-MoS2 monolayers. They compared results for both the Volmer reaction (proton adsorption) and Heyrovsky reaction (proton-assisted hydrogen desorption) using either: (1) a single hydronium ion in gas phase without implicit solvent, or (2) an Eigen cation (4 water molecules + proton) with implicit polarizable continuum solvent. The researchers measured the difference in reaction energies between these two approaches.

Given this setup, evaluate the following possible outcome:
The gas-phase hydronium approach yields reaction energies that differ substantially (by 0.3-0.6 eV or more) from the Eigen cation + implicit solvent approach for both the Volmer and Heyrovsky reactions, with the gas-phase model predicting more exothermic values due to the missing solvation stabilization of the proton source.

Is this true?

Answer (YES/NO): YES